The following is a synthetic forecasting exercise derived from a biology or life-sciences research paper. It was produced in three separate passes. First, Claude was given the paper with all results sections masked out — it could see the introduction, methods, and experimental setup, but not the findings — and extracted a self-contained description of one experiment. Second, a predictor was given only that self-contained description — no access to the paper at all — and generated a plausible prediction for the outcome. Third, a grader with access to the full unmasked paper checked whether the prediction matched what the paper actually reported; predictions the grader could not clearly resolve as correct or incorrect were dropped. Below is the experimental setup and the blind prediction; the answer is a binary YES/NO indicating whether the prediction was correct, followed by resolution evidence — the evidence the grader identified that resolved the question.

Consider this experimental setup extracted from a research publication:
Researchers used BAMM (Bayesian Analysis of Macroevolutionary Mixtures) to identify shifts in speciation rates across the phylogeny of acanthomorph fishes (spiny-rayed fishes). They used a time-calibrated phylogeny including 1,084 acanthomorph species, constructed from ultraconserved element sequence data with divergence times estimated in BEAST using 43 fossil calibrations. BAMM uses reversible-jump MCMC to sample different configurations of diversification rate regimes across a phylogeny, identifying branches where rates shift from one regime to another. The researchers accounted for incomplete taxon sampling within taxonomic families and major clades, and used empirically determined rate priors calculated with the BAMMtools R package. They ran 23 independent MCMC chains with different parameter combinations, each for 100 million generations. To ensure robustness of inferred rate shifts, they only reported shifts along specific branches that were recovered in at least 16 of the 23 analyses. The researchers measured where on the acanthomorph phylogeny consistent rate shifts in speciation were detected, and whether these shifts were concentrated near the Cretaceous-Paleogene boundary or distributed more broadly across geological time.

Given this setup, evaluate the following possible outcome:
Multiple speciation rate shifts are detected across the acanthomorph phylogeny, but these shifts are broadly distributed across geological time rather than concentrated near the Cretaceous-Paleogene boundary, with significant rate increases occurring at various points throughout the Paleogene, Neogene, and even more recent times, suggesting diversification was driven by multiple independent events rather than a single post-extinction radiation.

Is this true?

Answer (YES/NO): NO